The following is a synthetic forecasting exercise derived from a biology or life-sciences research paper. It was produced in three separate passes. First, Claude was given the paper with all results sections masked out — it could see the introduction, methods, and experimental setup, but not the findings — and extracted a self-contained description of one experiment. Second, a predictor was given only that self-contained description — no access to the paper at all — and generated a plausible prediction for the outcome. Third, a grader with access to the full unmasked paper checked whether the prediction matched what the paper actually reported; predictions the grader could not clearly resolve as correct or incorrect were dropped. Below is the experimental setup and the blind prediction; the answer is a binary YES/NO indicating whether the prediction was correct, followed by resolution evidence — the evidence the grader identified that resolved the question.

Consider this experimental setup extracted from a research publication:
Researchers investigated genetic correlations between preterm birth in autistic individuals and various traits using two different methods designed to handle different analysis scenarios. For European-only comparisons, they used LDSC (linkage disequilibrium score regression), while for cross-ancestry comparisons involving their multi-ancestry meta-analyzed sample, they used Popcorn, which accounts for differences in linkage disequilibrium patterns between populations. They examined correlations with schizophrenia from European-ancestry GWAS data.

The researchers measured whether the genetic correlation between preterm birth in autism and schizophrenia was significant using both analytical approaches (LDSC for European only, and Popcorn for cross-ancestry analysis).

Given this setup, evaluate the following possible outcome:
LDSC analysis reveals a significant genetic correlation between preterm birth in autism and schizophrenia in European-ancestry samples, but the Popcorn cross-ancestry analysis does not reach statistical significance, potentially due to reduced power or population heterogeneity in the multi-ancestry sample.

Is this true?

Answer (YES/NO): NO